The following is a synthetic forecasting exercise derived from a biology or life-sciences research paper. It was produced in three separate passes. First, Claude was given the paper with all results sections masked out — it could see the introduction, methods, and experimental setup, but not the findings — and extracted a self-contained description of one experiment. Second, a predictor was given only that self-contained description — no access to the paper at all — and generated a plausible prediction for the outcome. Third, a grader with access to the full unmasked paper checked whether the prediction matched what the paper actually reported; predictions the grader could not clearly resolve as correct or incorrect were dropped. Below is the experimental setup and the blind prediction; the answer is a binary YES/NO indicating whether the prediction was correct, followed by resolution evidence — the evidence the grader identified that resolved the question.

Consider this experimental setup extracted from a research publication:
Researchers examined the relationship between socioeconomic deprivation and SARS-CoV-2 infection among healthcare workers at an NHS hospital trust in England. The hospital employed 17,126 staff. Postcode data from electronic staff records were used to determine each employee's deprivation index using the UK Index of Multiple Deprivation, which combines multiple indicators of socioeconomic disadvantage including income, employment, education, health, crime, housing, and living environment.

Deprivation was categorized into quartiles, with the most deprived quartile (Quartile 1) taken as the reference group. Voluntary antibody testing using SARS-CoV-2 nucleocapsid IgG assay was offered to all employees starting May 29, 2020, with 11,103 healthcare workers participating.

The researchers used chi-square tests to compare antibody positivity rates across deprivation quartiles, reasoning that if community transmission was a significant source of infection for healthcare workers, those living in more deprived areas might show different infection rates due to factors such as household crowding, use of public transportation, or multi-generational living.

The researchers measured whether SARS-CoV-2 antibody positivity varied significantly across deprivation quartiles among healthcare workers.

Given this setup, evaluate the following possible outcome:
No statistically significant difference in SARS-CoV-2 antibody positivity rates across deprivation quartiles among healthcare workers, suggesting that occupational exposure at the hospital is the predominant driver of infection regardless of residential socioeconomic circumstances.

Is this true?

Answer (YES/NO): NO